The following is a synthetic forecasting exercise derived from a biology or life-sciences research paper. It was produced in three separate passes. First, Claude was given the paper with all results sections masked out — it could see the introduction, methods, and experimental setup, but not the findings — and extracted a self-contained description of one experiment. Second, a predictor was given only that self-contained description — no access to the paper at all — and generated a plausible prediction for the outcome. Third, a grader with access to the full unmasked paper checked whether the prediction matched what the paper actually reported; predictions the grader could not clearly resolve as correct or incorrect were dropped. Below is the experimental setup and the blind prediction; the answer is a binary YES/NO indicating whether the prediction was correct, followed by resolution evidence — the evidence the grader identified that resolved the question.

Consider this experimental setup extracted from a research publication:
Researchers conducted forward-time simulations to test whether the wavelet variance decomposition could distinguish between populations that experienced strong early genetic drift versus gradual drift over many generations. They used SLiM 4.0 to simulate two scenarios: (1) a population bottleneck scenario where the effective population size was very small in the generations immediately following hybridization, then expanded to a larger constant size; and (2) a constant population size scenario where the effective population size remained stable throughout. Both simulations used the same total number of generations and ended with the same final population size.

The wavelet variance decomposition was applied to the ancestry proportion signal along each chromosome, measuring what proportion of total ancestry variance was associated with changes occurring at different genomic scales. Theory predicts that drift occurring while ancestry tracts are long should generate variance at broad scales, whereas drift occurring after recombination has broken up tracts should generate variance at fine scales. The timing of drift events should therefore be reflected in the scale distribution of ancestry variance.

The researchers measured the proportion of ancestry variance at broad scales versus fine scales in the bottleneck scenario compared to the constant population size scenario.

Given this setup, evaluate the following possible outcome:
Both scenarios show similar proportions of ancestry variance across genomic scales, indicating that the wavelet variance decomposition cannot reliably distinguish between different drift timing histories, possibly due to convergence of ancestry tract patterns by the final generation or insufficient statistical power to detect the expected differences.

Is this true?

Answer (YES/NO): NO